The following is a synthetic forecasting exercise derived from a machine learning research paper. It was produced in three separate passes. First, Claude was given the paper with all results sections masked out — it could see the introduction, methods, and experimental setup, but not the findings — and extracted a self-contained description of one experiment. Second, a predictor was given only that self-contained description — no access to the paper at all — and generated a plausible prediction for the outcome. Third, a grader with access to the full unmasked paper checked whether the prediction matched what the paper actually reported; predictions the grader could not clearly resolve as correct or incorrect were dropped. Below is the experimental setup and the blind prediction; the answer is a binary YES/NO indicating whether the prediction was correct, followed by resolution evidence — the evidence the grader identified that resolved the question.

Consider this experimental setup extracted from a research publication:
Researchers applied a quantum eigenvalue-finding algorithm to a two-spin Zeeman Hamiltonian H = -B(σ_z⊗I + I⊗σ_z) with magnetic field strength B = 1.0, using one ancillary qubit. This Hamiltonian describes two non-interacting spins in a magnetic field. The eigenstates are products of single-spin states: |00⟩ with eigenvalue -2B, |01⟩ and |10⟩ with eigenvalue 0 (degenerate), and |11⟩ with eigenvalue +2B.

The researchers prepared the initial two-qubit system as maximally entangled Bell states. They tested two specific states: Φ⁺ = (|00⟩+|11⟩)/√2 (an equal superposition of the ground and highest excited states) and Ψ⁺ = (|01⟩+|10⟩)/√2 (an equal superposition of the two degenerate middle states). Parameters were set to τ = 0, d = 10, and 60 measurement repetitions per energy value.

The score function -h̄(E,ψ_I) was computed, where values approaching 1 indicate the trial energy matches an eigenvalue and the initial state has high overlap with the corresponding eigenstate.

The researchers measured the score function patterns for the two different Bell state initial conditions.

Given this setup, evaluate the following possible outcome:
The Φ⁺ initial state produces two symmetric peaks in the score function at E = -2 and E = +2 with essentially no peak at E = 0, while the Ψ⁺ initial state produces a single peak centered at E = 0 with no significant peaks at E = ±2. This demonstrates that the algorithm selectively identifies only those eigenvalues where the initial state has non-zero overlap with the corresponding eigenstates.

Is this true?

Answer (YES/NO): YES